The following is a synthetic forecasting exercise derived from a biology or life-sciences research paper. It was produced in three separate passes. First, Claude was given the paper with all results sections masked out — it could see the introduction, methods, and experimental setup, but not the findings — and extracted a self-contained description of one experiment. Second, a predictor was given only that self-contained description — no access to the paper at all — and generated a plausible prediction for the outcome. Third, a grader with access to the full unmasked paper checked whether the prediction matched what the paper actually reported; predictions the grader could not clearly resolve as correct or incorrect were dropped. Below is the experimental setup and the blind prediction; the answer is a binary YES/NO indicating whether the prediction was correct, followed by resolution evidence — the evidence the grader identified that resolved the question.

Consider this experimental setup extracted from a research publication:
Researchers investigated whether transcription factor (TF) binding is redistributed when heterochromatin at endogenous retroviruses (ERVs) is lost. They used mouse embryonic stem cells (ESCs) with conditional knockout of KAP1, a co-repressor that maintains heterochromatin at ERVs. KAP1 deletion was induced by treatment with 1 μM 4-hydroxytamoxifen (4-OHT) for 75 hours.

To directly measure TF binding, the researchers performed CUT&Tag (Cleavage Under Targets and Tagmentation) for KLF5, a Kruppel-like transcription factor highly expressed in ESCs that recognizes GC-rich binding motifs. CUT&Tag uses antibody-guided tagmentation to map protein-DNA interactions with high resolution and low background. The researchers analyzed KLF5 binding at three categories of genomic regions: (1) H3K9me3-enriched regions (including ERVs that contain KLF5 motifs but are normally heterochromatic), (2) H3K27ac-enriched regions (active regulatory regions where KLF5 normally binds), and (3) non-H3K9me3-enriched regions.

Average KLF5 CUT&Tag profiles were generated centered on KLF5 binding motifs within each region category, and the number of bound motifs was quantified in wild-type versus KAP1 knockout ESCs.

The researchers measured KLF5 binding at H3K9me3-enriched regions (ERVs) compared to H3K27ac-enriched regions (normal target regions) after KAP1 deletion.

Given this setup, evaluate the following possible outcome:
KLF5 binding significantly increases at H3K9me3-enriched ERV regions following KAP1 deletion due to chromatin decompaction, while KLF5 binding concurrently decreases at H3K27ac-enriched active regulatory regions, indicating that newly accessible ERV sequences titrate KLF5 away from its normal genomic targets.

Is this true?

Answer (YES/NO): YES